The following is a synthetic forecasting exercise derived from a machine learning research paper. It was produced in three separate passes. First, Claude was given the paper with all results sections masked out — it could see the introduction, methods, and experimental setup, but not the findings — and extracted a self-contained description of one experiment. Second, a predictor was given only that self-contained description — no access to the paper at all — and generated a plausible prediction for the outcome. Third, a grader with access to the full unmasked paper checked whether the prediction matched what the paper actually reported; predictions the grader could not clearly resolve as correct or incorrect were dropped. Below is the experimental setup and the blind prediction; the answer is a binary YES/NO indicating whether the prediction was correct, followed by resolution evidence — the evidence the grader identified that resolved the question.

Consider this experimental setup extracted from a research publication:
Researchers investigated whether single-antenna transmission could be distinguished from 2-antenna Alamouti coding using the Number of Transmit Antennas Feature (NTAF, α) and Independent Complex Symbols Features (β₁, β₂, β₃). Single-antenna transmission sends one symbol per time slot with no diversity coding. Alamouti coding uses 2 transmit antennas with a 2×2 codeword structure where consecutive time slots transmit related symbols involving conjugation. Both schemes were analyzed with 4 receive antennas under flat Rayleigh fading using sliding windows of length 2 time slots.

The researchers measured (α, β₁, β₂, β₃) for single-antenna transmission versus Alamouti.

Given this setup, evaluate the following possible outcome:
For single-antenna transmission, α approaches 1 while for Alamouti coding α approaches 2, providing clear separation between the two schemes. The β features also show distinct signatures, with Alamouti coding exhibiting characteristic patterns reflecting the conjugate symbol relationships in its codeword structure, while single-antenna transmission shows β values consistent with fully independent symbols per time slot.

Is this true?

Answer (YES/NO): YES